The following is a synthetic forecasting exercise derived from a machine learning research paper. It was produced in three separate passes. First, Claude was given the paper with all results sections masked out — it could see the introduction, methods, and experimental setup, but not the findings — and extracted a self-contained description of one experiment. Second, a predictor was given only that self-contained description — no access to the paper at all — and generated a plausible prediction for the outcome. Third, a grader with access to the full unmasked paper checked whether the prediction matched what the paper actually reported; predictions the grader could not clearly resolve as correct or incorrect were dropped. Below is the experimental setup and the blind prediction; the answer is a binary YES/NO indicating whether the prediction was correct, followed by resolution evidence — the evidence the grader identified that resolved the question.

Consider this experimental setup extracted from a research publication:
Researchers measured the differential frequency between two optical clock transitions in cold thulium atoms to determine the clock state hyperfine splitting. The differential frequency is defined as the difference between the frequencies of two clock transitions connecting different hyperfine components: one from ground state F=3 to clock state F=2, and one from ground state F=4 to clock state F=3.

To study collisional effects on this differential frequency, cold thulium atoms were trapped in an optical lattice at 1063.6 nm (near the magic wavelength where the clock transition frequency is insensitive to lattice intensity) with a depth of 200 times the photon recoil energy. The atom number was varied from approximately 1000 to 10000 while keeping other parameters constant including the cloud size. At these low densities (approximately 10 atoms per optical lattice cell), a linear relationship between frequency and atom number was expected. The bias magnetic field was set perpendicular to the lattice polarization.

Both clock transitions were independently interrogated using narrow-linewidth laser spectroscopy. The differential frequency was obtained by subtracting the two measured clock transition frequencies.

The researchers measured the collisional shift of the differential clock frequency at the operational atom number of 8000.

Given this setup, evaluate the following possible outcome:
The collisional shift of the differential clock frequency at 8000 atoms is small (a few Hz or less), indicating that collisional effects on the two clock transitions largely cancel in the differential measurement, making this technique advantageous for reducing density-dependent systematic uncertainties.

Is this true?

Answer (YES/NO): YES